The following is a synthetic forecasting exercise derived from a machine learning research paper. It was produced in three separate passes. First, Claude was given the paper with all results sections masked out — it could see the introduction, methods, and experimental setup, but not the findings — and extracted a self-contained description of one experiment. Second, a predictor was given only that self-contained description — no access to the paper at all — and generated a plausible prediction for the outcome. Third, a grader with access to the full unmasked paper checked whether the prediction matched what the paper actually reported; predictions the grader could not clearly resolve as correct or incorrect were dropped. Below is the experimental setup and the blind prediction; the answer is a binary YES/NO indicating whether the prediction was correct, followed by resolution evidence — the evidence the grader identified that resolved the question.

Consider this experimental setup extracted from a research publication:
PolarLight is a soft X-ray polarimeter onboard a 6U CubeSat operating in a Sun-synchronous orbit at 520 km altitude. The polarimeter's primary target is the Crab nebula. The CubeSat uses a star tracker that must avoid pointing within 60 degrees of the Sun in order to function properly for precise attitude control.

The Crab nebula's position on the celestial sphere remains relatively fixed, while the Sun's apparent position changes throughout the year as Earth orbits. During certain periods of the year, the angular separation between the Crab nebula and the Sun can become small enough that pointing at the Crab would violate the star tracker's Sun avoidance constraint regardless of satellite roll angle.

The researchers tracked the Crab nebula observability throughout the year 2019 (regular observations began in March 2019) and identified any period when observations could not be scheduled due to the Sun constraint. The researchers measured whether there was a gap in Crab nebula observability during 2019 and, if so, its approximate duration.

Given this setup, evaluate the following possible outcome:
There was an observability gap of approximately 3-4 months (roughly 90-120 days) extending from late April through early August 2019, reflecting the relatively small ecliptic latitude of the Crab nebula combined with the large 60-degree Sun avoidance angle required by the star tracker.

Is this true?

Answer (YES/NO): NO